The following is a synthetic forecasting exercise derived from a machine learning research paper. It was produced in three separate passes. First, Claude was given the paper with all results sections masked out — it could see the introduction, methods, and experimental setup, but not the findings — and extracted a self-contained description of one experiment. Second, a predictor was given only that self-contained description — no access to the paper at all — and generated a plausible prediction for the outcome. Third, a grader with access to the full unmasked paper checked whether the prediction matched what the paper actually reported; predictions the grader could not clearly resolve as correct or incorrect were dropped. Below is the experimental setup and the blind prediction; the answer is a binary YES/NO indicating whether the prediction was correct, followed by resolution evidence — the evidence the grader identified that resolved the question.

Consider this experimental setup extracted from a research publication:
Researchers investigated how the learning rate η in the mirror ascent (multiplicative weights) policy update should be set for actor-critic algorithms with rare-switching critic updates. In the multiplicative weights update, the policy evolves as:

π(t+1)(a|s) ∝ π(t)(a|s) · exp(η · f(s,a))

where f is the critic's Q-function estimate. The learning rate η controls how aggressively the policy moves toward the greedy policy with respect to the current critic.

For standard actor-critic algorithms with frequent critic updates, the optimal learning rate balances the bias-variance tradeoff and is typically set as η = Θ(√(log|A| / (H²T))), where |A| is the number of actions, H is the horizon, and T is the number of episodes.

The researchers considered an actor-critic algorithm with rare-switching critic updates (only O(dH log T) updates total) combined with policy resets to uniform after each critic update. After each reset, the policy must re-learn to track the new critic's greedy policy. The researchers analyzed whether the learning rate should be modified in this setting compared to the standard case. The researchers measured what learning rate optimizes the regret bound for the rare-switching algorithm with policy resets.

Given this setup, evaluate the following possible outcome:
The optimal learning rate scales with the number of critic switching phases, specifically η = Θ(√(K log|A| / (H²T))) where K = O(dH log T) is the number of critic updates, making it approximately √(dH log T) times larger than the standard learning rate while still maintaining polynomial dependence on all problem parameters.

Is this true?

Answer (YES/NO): YES